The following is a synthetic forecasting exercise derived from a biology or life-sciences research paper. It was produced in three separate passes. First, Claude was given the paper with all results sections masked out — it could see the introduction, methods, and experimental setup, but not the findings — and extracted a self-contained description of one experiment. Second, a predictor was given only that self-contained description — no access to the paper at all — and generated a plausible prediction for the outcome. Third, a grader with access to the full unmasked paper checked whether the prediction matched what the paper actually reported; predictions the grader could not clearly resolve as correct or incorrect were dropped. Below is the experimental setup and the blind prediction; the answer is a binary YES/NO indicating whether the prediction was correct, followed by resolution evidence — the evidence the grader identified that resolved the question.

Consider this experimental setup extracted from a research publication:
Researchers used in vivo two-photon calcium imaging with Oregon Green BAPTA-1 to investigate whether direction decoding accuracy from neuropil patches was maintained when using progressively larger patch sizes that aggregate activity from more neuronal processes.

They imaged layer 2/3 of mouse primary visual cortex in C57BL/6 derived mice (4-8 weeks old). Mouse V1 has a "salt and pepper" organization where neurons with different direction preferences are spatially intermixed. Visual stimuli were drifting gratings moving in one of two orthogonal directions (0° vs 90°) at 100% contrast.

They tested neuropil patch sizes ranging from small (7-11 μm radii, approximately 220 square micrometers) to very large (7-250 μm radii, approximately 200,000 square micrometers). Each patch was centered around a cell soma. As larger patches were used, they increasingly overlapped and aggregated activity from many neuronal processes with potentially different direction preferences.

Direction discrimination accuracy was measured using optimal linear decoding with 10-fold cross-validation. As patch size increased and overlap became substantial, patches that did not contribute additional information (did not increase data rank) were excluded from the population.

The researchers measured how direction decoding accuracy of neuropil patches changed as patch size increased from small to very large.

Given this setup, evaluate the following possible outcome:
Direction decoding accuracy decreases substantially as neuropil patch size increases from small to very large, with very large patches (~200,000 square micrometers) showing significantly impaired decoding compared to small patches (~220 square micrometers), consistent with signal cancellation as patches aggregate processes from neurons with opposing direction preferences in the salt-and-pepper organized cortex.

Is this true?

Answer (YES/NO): NO